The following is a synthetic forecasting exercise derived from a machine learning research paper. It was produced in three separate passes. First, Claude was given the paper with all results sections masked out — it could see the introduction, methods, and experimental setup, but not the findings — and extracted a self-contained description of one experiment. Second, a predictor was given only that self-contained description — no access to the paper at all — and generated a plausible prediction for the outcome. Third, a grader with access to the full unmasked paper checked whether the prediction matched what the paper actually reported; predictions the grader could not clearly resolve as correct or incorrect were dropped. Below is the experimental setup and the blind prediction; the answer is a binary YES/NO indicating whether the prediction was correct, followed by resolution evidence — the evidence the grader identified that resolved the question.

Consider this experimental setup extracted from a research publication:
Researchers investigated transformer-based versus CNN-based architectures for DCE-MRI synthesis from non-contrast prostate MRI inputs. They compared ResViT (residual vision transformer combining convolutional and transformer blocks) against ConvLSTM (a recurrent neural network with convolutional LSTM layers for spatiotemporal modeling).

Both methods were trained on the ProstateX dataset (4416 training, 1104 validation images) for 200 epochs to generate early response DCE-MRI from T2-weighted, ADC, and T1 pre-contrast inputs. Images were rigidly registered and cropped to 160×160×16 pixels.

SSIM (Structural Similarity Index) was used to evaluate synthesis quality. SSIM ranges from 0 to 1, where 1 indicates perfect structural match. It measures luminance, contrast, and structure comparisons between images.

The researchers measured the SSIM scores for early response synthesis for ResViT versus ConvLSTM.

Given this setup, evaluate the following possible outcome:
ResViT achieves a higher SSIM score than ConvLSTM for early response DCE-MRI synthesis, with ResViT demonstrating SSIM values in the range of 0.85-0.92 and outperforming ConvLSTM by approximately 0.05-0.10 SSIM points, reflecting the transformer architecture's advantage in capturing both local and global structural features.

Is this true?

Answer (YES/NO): NO